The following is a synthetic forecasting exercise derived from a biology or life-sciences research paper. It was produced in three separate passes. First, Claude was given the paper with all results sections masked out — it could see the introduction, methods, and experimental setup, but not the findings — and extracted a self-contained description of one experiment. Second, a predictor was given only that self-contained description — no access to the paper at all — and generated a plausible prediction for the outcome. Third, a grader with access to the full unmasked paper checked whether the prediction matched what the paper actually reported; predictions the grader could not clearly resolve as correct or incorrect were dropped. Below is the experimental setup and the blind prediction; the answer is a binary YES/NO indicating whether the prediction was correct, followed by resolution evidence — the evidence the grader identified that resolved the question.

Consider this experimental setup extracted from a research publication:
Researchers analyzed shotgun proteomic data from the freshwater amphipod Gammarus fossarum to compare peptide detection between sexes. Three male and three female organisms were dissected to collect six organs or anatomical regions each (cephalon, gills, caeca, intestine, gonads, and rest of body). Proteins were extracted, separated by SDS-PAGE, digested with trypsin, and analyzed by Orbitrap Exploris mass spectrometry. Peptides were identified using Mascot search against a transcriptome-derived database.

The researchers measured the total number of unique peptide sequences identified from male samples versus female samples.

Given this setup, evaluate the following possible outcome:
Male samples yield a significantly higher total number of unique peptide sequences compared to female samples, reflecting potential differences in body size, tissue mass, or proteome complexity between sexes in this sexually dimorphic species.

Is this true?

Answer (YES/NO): NO